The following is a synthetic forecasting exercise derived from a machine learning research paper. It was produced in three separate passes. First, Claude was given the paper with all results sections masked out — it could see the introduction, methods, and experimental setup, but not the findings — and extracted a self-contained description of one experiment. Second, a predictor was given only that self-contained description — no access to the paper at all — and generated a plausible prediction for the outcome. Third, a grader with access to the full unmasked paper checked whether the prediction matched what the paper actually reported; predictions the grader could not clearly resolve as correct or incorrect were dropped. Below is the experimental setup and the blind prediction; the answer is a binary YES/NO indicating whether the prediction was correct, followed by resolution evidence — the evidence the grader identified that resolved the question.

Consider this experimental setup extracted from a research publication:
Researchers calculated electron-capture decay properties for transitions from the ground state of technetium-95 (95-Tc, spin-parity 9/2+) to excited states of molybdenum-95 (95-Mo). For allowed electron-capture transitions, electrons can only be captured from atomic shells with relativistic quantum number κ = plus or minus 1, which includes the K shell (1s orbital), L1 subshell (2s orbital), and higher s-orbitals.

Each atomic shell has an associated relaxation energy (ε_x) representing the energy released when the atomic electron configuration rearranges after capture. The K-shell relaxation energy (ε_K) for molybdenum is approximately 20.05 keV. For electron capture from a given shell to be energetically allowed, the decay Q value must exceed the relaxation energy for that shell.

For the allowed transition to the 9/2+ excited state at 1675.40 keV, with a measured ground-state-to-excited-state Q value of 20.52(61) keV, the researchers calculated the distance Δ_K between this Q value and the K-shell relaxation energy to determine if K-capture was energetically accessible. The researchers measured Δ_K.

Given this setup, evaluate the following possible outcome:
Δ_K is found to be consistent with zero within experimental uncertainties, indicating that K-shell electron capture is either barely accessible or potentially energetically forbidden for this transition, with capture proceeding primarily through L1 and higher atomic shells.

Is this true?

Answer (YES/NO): NO